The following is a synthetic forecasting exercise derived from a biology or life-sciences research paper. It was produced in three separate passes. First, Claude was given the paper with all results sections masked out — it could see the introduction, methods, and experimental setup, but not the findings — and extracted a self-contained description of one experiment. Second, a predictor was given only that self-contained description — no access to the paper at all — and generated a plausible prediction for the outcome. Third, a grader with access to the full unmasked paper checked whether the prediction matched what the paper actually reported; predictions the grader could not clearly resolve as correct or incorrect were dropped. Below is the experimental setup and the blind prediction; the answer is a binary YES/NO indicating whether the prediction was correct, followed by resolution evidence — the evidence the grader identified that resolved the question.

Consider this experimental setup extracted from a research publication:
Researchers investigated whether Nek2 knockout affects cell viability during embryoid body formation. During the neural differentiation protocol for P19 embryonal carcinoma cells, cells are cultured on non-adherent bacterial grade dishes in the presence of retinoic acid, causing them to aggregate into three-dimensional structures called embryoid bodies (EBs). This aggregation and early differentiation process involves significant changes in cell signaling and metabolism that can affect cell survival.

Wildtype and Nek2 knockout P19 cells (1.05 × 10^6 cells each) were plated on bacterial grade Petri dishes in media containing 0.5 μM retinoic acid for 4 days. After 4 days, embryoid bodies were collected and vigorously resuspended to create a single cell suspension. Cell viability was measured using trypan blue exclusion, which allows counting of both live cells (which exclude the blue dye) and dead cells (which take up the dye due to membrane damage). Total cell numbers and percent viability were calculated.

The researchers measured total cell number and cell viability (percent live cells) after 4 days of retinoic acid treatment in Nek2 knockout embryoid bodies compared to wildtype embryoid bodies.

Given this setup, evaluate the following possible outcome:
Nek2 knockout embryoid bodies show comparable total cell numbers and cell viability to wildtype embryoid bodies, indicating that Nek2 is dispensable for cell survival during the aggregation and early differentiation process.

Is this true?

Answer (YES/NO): NO